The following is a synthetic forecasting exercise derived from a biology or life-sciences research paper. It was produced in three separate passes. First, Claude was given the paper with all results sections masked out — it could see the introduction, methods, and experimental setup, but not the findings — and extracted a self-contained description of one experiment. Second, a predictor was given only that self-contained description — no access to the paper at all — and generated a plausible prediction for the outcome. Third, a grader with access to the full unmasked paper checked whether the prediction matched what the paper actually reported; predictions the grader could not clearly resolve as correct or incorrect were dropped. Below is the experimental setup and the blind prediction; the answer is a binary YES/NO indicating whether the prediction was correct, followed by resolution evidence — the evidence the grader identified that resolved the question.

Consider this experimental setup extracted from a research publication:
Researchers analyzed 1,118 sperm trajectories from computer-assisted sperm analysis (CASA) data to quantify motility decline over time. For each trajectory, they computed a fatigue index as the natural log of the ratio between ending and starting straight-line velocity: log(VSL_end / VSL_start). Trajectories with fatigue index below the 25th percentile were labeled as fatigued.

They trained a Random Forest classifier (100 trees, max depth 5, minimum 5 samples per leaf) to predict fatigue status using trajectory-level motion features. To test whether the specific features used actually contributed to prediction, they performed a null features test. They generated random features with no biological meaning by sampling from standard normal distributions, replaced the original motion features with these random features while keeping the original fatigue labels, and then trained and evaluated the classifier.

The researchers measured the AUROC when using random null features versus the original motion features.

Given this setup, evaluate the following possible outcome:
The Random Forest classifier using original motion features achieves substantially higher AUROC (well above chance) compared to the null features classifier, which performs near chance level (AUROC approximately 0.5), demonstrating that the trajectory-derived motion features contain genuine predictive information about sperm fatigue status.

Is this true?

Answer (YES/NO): YES